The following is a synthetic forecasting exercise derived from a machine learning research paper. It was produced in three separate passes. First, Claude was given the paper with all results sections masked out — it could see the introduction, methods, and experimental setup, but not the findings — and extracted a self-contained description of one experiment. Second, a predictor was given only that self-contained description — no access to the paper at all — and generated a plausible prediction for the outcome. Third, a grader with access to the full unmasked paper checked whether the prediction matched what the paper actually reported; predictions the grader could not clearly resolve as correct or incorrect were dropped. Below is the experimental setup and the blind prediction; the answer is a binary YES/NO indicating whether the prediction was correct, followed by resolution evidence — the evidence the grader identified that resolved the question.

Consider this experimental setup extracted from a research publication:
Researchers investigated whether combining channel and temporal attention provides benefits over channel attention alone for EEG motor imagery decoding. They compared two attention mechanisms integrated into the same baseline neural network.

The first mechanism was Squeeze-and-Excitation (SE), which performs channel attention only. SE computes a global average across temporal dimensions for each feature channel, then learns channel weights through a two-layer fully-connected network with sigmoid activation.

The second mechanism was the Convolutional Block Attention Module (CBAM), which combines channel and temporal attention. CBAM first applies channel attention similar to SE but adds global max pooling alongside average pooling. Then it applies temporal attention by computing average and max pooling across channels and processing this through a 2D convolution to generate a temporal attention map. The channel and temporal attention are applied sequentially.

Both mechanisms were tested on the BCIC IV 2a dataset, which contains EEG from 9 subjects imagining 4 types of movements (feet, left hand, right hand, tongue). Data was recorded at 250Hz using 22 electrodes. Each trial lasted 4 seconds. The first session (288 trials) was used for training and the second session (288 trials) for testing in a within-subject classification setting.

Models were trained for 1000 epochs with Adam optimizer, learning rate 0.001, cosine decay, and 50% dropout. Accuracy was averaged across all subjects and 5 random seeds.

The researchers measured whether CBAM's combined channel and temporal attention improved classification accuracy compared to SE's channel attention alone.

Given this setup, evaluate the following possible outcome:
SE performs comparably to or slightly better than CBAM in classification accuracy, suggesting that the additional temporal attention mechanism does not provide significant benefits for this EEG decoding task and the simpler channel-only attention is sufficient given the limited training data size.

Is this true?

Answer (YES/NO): YES